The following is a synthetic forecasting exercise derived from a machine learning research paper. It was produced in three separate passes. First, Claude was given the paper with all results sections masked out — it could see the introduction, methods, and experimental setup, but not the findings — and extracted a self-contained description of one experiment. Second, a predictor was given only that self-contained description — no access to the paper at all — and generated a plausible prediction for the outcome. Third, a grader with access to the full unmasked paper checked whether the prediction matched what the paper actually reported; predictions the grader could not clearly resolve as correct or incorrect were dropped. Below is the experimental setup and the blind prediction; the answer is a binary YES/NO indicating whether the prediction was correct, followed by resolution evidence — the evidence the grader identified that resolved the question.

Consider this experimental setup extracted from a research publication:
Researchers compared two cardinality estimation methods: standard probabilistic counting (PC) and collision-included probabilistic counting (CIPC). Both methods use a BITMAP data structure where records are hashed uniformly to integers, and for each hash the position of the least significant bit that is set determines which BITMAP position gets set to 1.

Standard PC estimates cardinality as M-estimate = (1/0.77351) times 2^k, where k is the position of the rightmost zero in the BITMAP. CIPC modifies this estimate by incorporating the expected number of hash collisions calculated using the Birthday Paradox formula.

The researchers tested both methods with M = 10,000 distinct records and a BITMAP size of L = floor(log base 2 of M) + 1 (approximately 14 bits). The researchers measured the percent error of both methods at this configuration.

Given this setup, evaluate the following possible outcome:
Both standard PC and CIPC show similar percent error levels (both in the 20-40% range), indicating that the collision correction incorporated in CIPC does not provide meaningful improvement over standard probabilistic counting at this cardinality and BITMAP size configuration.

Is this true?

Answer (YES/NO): YES